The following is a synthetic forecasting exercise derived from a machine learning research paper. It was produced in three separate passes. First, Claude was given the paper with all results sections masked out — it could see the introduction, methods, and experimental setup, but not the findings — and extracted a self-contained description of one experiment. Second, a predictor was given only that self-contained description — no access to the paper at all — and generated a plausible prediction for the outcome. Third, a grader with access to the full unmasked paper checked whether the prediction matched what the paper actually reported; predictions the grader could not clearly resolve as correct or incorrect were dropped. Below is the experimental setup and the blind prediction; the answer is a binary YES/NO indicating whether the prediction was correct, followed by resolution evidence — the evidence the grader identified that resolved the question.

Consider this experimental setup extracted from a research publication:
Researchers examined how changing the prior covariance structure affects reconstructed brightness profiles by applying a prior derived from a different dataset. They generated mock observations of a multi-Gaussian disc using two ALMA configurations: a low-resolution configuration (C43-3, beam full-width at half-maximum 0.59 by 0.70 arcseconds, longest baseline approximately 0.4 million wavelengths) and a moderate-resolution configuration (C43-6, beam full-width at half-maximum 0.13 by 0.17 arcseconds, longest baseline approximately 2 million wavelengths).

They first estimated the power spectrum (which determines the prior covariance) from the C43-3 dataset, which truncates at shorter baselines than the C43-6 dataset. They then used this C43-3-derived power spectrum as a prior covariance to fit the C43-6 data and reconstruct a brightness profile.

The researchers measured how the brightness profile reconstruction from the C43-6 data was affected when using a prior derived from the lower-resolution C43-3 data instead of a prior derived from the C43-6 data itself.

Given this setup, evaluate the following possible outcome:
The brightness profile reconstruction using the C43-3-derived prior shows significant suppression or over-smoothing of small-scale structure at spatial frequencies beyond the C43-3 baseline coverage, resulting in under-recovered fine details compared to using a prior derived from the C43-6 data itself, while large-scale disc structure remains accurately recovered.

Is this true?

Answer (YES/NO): YES